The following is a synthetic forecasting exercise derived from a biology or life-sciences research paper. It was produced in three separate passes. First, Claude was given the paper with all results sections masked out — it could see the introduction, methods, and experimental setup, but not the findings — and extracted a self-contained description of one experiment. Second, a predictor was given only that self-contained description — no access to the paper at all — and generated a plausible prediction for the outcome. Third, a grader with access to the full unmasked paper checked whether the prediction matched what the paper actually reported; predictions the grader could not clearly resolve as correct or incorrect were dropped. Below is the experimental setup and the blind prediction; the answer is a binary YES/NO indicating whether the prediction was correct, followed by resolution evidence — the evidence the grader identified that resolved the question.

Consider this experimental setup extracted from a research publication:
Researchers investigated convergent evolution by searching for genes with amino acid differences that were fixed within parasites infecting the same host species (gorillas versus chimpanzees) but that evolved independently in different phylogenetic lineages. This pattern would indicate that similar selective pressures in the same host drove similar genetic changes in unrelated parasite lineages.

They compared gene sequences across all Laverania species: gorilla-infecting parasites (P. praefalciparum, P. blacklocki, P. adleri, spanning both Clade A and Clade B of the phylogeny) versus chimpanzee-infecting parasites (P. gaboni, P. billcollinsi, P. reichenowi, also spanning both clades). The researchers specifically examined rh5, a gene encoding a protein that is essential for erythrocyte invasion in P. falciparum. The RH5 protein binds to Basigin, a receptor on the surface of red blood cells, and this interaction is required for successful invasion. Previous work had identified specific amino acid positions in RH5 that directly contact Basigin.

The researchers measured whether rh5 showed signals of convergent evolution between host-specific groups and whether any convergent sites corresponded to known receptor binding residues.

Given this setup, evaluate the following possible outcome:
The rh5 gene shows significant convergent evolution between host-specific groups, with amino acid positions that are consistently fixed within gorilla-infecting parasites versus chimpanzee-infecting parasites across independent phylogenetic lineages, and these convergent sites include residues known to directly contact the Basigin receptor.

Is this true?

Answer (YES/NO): YES